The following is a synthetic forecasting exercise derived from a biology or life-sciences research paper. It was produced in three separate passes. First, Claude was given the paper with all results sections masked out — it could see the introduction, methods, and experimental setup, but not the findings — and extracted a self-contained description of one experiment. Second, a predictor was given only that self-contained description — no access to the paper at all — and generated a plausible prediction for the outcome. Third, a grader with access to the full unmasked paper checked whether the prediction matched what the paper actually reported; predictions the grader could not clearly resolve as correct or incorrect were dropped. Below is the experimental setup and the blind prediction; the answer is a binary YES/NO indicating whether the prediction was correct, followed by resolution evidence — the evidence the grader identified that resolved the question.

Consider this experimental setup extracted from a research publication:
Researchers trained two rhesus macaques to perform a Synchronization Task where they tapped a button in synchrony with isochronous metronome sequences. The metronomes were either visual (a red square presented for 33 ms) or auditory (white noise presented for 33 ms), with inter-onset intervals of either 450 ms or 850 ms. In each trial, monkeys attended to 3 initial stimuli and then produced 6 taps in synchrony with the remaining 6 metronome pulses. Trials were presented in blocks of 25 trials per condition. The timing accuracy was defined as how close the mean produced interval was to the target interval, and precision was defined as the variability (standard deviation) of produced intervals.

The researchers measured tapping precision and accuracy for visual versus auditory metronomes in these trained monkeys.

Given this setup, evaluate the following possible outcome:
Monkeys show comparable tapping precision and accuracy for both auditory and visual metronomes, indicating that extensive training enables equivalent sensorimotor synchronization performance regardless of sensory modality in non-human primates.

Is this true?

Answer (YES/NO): NO